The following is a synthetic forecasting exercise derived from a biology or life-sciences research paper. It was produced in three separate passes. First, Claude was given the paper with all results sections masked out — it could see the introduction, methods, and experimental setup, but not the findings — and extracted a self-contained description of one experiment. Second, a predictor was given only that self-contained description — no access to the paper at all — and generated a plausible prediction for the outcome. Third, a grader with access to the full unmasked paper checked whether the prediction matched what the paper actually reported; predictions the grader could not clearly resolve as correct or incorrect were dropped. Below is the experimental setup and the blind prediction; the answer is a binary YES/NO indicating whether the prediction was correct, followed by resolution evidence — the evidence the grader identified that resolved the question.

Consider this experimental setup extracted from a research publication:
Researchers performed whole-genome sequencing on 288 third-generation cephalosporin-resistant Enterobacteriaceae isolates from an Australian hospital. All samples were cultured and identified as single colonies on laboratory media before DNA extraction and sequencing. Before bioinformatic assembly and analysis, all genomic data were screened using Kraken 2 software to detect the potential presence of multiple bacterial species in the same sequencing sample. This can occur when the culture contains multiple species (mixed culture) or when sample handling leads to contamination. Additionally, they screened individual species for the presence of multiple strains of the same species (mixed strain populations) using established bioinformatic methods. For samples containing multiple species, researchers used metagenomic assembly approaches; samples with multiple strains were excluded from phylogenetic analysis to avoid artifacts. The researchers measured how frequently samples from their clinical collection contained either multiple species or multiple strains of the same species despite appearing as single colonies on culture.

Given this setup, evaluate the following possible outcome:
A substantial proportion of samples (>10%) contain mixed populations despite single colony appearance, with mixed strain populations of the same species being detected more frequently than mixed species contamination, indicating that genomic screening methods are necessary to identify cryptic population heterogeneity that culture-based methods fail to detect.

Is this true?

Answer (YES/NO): YES